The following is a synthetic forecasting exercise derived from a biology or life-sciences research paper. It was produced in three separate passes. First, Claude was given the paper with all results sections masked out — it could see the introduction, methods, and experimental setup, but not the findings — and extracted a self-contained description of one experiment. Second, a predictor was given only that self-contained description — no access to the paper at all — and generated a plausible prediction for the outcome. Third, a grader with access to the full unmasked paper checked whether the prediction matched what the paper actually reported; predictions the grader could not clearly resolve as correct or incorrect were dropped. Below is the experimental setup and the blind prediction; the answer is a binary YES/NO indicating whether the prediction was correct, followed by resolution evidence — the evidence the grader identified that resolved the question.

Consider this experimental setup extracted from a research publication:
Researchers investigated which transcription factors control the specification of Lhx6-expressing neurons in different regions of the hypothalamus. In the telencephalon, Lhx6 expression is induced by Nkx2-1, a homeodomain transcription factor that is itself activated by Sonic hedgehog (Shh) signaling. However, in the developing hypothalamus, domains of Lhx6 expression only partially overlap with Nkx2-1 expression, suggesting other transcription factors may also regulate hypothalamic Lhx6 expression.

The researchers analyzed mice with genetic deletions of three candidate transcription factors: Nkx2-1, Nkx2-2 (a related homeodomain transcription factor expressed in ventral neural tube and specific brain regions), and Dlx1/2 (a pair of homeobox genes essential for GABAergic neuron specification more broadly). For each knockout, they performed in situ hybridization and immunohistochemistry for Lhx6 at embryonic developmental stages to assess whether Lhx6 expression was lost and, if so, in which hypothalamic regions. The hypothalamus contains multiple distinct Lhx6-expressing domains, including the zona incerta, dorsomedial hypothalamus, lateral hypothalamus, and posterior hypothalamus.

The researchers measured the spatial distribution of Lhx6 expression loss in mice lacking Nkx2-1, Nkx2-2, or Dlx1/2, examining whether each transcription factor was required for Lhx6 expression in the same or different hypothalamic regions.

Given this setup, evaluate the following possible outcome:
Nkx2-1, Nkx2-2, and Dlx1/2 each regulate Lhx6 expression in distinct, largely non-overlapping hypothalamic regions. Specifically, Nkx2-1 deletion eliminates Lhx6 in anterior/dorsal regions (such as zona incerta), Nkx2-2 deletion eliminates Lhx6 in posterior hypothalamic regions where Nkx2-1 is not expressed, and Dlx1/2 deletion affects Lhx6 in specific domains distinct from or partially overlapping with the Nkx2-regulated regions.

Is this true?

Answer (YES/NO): NO